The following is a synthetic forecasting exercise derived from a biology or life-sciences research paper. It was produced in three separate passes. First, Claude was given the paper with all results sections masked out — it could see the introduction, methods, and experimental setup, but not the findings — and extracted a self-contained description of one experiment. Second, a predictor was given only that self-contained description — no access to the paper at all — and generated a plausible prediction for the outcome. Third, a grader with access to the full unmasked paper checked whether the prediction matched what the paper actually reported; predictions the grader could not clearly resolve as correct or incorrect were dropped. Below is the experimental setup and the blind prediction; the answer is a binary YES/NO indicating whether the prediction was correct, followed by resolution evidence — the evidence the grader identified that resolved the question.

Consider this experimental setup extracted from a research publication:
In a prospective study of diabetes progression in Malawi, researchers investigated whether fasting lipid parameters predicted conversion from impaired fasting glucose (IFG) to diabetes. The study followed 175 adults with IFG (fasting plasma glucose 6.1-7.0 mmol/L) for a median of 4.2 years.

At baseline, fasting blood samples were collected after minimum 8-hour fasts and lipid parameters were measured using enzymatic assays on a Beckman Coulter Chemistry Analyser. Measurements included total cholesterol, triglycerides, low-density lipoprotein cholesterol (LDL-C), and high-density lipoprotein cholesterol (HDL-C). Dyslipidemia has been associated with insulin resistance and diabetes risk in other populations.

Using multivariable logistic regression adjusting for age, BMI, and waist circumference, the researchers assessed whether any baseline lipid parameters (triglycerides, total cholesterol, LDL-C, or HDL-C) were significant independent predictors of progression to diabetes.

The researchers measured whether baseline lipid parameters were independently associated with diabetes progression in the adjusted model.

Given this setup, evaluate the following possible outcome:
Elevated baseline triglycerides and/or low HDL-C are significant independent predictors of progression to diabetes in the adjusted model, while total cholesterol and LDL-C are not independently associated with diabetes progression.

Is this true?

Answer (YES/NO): NO